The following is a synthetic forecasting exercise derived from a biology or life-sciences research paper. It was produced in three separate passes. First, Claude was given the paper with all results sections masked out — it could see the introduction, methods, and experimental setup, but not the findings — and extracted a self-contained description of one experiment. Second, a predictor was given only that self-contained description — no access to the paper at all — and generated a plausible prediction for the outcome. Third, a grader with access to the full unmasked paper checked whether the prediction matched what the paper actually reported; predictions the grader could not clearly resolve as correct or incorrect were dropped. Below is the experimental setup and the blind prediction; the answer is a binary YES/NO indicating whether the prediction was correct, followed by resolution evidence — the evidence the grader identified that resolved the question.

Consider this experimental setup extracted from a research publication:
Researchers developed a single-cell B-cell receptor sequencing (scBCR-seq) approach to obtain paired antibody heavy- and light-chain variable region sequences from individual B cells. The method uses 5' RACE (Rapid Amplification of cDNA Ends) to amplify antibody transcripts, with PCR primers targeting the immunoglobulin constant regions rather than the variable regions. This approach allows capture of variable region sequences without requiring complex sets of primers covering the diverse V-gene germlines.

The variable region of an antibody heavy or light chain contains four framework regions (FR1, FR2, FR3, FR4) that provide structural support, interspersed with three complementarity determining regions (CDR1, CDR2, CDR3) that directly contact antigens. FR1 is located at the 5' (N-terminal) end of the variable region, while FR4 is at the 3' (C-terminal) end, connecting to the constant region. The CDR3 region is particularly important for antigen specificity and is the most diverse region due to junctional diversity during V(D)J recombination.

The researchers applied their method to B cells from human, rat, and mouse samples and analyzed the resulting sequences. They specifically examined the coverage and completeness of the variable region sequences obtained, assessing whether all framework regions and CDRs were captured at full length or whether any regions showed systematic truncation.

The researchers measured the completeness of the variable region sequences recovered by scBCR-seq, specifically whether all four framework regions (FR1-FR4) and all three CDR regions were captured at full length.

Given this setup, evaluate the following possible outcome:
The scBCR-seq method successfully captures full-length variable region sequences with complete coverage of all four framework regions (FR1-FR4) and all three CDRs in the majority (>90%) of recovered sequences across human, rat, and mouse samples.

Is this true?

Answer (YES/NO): NO